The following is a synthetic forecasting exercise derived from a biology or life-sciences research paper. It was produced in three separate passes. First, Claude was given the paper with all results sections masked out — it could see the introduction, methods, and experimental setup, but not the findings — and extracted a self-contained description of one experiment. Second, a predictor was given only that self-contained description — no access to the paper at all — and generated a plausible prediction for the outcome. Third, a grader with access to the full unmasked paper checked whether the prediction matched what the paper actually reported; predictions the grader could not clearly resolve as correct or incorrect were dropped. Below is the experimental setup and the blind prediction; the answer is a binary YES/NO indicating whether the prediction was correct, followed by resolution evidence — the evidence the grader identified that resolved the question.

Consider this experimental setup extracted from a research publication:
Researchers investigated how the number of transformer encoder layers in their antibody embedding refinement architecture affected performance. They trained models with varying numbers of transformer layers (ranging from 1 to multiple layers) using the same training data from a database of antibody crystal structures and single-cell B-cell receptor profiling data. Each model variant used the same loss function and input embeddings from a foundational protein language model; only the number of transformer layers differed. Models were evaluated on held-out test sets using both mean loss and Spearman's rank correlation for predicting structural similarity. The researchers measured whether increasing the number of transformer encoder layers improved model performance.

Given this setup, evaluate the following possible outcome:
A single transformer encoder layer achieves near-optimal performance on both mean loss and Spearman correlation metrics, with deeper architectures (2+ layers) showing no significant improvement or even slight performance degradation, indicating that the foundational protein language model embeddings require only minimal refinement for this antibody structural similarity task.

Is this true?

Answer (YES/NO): YES